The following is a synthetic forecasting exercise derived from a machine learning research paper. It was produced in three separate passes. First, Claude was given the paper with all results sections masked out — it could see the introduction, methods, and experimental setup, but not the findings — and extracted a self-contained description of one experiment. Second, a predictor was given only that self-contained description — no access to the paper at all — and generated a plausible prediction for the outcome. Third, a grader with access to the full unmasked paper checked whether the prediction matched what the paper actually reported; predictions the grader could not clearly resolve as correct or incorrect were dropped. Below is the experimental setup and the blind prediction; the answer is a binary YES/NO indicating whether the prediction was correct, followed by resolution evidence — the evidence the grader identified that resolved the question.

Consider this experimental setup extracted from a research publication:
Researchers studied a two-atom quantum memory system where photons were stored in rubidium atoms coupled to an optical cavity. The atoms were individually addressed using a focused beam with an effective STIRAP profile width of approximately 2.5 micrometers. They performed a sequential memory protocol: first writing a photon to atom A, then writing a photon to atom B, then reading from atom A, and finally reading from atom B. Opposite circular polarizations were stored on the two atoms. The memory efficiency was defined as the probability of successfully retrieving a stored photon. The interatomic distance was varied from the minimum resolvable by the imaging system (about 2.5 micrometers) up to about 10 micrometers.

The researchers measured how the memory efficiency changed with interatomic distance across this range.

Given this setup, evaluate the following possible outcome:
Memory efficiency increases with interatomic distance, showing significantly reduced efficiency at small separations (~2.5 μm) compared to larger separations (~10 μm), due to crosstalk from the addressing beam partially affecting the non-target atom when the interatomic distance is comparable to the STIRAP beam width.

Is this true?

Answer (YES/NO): NO